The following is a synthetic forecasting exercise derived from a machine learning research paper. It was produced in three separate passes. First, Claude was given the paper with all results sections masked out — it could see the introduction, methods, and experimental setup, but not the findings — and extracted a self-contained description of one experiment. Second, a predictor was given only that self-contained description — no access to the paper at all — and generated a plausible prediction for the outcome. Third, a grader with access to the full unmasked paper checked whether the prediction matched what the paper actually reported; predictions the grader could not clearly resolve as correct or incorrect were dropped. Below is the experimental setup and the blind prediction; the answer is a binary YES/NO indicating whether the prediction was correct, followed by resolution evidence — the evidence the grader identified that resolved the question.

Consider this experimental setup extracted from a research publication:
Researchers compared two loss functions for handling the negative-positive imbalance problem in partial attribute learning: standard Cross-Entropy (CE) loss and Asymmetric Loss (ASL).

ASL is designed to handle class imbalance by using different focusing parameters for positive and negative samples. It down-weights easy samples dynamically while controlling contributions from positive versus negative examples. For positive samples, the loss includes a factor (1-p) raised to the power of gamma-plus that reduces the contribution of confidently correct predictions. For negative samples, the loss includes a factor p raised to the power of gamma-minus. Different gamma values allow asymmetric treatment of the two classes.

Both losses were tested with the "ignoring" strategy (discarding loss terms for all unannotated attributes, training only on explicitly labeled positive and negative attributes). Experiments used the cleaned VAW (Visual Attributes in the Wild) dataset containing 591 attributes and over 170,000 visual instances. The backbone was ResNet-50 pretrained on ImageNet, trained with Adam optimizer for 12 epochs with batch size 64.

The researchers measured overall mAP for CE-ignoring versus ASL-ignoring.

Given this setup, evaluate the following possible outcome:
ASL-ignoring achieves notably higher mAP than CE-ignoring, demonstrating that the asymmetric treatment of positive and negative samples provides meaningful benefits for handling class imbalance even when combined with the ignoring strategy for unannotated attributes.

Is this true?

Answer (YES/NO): NO